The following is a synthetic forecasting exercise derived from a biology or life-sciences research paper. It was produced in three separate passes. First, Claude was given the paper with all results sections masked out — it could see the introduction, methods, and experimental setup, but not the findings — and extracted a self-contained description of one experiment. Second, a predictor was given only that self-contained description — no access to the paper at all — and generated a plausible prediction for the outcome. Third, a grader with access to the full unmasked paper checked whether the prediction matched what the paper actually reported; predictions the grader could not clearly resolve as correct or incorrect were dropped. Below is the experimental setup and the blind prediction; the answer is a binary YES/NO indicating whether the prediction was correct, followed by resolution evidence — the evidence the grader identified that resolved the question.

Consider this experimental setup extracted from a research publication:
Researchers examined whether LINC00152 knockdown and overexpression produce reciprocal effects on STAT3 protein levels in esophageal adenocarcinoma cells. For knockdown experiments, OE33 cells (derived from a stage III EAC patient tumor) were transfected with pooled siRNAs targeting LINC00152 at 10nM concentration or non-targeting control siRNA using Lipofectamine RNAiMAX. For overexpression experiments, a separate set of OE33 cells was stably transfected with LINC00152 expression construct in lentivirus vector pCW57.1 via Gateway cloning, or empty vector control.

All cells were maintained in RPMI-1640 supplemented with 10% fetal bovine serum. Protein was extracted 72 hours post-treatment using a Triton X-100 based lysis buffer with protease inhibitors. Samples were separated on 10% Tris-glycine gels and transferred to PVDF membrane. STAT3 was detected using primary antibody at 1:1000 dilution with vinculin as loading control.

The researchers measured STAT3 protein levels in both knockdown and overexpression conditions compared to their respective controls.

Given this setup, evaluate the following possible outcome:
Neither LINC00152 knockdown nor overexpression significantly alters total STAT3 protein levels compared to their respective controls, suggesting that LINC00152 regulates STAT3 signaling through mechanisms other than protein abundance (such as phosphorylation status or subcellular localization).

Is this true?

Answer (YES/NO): NO